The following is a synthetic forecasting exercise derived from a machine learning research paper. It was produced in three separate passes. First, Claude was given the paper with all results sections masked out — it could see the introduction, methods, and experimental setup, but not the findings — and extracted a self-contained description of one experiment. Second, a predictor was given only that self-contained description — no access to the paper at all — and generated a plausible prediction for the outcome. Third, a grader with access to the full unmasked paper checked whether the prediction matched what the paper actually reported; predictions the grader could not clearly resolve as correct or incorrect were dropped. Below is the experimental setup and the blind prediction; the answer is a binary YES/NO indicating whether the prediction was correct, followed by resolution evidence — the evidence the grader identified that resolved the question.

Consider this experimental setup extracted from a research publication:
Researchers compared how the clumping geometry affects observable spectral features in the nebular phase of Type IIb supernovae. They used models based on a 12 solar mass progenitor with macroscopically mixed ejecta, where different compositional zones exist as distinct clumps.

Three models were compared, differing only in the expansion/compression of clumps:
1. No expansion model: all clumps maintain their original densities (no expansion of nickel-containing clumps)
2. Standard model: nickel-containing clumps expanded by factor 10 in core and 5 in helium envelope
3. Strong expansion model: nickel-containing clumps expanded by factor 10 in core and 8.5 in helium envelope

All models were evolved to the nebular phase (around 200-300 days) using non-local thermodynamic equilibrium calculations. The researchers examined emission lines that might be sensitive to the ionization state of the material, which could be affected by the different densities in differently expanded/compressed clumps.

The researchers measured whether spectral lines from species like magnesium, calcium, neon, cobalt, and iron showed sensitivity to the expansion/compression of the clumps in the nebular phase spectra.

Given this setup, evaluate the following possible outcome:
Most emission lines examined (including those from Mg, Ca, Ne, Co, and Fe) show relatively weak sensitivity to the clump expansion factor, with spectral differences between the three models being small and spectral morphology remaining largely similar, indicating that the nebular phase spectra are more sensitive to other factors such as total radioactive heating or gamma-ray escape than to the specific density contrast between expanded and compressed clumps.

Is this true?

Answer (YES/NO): NO